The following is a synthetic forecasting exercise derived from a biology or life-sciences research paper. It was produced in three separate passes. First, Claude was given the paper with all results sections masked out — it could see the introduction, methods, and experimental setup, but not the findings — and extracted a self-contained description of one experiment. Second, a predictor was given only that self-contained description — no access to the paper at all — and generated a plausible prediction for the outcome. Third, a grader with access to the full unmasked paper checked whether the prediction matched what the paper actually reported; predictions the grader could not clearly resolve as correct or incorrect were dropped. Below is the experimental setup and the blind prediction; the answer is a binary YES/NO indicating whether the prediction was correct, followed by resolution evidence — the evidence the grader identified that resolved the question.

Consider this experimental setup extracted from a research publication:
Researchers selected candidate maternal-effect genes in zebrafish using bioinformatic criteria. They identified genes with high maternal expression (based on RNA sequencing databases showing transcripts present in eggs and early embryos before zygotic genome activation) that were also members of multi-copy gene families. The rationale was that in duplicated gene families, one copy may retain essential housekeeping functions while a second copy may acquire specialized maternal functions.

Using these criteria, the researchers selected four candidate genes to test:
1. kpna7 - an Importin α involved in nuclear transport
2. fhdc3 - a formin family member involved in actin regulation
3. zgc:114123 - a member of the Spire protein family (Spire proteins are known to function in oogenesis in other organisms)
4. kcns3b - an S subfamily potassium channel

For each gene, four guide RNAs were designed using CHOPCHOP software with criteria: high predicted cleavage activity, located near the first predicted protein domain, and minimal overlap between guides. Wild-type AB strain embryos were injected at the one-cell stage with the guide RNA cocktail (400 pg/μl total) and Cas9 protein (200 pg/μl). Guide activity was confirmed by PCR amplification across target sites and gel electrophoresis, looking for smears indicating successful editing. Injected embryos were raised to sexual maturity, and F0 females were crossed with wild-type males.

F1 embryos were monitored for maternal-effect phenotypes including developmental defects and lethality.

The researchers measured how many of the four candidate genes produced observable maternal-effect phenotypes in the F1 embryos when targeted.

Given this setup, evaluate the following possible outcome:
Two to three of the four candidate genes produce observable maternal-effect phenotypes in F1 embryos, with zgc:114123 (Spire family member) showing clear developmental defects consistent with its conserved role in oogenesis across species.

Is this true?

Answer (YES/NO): NO